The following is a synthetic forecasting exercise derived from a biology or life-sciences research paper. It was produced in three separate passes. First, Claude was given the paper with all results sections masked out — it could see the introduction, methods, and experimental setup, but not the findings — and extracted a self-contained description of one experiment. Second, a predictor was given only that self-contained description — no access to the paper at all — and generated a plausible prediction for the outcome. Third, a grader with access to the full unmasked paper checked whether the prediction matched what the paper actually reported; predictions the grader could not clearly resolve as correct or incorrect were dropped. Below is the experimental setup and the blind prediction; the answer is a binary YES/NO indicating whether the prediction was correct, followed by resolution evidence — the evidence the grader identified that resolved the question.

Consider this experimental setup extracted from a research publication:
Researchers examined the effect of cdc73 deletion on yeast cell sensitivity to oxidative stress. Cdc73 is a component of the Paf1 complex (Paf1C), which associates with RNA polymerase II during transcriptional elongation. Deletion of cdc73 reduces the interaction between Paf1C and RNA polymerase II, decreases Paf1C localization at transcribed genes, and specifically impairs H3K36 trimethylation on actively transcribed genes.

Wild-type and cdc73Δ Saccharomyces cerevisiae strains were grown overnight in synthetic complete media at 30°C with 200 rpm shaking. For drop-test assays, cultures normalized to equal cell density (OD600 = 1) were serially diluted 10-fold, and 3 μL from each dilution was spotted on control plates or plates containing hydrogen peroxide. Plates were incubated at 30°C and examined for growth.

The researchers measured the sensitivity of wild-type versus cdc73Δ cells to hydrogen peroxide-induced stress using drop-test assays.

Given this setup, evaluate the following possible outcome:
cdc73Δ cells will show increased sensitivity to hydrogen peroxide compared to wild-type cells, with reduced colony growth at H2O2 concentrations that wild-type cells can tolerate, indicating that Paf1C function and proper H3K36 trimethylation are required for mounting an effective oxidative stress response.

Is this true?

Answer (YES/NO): YES